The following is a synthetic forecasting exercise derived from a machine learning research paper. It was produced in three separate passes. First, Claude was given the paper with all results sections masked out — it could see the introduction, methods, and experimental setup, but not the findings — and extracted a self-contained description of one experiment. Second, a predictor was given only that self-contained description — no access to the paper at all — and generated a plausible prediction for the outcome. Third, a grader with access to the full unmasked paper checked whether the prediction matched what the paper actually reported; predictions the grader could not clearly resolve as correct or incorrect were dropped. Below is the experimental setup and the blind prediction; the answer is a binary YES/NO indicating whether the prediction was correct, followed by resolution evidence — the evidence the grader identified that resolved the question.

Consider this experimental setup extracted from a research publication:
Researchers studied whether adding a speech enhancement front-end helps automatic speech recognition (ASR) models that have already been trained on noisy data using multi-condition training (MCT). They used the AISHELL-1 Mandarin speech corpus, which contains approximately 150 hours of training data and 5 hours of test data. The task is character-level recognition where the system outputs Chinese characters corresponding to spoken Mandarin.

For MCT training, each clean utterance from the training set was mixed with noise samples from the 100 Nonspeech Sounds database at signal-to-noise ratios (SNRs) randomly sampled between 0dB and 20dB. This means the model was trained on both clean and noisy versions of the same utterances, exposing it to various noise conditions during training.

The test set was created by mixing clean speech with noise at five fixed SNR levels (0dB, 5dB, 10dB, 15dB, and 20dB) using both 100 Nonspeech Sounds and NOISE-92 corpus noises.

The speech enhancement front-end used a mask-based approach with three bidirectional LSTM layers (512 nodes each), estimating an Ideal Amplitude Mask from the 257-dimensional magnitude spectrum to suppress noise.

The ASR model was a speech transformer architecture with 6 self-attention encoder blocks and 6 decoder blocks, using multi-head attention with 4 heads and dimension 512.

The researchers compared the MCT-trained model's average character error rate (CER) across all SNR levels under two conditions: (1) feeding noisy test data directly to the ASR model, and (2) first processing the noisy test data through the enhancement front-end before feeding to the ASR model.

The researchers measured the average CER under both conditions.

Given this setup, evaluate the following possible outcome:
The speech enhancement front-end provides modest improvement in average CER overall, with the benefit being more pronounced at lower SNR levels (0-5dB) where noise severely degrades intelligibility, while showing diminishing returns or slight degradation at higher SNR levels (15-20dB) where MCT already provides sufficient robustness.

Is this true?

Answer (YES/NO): NO